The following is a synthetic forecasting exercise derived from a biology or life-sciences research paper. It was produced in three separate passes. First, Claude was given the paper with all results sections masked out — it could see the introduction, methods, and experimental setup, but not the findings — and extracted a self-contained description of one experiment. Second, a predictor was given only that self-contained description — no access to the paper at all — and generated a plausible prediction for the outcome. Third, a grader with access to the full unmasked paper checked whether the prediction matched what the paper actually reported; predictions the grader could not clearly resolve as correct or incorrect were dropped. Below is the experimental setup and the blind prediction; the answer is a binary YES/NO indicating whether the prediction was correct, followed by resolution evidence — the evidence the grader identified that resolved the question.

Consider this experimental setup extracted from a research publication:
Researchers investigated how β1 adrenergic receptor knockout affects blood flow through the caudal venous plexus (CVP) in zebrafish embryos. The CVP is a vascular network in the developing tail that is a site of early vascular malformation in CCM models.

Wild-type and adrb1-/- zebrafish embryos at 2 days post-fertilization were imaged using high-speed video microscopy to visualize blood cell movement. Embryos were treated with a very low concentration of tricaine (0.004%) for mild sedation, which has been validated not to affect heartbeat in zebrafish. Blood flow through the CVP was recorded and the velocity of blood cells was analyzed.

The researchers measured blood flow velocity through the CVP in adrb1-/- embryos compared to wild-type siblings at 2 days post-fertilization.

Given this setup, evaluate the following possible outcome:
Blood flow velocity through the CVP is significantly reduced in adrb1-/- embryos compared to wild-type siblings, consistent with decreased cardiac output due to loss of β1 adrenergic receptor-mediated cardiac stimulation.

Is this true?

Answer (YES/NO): YES